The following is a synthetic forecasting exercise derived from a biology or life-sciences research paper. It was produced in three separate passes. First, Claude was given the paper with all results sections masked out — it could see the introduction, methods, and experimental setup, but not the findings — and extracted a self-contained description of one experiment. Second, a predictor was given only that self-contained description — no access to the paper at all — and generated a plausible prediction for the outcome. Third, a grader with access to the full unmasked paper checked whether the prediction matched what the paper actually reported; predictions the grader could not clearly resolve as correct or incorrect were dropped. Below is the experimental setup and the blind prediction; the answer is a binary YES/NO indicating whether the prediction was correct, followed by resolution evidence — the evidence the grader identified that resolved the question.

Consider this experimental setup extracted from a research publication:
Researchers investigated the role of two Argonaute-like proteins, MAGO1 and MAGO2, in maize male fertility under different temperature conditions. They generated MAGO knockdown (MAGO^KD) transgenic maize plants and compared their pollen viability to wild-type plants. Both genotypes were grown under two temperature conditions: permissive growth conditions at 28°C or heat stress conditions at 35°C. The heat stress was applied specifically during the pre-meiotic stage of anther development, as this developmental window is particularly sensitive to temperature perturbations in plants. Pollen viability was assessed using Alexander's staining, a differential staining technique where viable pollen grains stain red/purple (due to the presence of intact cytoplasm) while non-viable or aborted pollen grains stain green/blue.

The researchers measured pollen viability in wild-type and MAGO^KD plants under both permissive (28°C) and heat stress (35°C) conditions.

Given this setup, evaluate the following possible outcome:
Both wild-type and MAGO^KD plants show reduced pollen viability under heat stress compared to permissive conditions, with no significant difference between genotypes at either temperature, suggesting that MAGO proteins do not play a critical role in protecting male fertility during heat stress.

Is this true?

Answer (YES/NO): NO